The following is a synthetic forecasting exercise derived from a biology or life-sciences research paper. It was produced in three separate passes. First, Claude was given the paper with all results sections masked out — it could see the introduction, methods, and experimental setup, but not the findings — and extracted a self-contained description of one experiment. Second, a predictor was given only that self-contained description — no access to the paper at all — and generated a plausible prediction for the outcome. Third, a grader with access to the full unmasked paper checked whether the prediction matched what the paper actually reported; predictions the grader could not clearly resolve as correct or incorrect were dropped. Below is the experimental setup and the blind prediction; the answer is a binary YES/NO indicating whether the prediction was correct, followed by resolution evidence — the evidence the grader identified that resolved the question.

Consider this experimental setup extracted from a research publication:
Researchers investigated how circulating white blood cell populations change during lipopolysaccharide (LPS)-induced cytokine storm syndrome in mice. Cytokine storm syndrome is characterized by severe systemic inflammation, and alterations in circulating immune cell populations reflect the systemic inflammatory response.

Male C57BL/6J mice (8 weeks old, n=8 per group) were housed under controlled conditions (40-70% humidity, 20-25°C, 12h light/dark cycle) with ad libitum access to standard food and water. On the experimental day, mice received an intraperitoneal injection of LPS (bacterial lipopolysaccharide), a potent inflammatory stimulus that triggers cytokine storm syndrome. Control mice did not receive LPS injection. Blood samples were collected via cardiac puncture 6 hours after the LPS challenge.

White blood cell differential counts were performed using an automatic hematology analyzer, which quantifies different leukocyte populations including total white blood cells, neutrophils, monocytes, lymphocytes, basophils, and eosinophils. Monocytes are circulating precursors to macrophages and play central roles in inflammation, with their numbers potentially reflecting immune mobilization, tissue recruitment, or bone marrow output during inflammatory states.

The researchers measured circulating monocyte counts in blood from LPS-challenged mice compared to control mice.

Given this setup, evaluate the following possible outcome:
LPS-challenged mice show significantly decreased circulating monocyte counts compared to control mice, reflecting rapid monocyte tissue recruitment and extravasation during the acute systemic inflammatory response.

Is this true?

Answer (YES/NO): NO